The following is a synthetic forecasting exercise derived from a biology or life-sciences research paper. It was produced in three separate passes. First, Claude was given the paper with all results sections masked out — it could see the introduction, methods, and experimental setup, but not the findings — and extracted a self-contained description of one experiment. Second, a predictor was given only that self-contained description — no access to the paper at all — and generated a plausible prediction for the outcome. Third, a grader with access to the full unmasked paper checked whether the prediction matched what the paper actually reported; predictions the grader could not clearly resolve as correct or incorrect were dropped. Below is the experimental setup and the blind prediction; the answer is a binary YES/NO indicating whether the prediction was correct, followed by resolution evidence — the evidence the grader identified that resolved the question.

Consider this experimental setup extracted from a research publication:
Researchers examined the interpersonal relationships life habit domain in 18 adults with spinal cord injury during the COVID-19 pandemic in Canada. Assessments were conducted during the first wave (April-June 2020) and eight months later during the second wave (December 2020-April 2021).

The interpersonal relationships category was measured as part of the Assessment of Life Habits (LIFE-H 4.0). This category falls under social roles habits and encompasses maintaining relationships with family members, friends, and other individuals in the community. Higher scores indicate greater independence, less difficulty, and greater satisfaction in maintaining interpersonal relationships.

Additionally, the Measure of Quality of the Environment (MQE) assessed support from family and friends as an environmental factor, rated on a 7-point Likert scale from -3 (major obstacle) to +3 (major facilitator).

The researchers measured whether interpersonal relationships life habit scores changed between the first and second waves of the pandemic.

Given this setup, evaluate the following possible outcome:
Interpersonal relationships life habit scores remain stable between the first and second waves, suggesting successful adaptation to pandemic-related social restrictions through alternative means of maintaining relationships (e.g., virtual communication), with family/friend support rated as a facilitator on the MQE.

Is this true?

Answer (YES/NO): YES